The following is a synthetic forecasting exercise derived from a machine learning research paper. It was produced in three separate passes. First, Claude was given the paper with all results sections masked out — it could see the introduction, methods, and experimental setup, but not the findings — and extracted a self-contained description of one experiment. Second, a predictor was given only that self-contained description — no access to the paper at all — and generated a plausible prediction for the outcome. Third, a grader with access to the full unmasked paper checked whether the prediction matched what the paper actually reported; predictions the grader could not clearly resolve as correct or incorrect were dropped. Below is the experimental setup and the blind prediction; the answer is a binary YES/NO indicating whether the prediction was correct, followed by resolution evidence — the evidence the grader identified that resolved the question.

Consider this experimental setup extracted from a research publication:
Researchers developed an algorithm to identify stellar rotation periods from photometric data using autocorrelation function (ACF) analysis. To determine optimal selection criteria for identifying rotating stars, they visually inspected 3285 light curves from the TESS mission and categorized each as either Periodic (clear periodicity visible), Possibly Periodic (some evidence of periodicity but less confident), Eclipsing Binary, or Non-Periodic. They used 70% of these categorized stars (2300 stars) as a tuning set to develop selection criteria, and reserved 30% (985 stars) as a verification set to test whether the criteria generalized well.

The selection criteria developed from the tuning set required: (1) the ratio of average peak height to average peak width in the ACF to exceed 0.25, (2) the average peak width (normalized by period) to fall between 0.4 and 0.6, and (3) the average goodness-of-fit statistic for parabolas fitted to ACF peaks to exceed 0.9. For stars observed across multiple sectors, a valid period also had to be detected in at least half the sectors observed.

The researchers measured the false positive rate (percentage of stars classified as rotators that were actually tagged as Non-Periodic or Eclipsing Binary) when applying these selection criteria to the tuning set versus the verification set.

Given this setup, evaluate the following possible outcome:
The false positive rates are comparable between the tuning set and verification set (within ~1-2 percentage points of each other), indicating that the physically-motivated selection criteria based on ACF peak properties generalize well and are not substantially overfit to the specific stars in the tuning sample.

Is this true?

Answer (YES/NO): YES